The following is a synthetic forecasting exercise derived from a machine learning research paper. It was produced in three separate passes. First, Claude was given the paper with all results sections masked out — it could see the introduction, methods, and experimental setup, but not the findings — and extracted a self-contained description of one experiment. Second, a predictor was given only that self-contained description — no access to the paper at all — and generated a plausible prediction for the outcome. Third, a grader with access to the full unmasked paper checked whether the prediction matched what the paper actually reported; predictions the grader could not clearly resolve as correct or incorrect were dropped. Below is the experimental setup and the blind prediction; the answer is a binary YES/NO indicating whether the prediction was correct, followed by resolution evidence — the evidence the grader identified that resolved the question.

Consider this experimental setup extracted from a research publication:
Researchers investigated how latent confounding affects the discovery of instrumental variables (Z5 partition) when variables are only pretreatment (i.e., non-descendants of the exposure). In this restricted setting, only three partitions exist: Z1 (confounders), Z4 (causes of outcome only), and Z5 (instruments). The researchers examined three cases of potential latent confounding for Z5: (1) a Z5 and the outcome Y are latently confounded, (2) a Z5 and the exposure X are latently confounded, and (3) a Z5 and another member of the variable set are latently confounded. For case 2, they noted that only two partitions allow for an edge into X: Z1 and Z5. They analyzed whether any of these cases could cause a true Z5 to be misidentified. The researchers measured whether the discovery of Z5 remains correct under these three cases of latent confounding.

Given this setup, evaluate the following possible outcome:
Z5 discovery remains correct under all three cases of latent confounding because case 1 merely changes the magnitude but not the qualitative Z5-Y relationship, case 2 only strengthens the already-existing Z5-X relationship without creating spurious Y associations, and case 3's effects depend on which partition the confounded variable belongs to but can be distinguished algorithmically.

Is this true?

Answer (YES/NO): NO